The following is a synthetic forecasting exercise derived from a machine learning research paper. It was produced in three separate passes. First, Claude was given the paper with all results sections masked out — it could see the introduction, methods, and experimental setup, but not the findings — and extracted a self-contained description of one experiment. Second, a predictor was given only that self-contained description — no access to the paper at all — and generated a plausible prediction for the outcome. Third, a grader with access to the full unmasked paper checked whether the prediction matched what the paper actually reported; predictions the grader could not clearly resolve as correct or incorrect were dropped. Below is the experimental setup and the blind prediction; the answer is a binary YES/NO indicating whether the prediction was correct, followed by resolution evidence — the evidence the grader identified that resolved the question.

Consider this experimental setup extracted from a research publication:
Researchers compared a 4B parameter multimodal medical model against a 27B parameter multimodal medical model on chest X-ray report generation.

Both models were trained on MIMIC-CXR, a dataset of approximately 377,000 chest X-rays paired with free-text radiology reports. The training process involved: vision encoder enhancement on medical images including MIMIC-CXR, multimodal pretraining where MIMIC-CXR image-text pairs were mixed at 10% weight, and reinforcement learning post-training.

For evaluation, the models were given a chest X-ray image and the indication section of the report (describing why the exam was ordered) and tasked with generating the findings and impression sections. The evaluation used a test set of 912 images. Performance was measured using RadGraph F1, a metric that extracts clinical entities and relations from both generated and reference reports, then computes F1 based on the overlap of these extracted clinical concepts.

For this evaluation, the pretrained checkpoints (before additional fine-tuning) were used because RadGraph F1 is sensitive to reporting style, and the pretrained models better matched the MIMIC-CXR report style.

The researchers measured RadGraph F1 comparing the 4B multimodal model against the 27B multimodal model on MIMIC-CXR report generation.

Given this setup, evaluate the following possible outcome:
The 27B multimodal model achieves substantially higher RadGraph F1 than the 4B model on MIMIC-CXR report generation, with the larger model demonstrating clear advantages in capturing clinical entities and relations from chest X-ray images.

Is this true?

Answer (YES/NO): NO